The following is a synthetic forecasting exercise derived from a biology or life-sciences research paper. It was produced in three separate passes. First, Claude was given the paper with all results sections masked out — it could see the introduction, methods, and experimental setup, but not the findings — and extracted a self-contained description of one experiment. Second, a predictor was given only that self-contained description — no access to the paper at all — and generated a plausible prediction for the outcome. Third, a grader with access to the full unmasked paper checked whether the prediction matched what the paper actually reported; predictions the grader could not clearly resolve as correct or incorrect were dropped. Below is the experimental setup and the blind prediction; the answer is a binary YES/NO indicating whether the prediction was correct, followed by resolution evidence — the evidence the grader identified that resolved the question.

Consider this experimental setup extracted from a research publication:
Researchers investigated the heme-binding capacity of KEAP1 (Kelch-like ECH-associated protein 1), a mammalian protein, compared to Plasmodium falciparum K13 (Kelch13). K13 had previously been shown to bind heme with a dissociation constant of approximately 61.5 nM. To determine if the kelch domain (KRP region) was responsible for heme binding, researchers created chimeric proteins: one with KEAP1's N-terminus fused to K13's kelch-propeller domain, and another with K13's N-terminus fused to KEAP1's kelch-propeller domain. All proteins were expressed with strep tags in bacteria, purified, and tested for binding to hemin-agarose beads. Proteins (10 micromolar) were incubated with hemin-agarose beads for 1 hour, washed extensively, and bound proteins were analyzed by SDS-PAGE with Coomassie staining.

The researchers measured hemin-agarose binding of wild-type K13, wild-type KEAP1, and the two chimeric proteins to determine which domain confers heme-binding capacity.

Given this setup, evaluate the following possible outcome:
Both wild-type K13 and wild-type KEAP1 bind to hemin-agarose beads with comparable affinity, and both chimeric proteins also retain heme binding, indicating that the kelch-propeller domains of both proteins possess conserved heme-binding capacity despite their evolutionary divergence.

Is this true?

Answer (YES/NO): NO